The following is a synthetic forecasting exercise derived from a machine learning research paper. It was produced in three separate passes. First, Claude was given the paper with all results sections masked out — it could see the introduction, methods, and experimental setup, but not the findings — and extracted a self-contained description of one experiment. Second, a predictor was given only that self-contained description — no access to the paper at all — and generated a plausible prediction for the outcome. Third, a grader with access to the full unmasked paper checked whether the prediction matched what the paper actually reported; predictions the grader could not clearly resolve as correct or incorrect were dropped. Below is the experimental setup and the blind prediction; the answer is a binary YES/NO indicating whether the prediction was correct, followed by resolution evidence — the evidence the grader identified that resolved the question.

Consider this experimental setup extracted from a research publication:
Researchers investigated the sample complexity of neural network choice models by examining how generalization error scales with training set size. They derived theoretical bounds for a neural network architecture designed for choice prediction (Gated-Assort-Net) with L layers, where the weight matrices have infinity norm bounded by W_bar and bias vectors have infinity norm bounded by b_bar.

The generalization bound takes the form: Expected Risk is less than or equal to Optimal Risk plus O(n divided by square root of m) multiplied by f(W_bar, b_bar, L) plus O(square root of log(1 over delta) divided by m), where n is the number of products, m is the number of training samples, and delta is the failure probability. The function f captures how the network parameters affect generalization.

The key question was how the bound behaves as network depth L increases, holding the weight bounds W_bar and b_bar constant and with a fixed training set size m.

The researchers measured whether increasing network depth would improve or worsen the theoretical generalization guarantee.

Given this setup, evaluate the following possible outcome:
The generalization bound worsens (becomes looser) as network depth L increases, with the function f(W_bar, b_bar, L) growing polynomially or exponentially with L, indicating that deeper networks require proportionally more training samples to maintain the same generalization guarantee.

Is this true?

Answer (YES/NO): YES